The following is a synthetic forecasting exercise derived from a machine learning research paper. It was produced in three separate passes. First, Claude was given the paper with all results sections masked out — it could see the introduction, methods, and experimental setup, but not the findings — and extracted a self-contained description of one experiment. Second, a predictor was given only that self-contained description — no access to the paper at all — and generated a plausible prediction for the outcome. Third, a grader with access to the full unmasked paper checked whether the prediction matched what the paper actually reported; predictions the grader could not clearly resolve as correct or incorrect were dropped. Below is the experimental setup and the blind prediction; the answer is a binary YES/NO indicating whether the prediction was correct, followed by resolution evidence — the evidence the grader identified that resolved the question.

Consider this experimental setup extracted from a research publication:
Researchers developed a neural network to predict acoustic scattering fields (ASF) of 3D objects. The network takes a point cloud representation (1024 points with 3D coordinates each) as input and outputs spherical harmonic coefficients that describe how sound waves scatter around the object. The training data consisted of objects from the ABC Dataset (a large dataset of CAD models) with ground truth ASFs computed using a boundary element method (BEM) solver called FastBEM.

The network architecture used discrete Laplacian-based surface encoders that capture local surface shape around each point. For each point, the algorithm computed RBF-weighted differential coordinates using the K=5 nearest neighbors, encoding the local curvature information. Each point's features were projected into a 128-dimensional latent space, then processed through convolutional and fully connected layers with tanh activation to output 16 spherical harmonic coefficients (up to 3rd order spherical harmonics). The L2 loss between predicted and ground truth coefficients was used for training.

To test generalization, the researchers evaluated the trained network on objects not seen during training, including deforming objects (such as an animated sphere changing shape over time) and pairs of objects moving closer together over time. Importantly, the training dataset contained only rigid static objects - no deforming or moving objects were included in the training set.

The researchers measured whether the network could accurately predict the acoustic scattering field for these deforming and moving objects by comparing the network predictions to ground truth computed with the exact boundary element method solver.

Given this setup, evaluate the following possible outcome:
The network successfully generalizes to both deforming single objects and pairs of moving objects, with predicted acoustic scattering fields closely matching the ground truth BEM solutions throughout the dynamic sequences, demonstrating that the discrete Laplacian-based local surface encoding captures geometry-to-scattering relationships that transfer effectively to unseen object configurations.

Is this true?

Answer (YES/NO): YES